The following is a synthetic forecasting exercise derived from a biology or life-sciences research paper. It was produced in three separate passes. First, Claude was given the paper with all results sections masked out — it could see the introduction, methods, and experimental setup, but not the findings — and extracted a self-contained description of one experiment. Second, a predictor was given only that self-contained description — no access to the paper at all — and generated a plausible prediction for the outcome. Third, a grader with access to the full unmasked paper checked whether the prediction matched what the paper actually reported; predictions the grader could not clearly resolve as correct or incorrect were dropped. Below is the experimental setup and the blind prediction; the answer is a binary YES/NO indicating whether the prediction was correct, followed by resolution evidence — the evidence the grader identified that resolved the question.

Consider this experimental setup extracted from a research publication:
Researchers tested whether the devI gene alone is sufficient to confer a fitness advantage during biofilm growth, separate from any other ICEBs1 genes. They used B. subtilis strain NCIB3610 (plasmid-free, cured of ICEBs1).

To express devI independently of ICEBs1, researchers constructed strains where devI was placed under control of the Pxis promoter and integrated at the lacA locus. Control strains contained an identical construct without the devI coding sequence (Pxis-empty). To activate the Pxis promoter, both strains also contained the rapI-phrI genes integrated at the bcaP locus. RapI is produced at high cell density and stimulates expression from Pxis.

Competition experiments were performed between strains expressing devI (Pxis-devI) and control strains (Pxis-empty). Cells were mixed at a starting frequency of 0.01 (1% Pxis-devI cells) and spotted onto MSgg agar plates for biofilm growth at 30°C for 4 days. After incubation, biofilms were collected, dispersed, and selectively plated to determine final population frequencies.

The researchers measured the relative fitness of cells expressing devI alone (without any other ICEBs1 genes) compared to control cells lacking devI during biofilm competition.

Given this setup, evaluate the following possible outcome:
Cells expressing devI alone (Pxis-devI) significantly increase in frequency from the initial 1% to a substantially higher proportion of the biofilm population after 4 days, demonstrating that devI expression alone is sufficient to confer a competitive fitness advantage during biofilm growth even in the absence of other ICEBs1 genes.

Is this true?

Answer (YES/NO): YES